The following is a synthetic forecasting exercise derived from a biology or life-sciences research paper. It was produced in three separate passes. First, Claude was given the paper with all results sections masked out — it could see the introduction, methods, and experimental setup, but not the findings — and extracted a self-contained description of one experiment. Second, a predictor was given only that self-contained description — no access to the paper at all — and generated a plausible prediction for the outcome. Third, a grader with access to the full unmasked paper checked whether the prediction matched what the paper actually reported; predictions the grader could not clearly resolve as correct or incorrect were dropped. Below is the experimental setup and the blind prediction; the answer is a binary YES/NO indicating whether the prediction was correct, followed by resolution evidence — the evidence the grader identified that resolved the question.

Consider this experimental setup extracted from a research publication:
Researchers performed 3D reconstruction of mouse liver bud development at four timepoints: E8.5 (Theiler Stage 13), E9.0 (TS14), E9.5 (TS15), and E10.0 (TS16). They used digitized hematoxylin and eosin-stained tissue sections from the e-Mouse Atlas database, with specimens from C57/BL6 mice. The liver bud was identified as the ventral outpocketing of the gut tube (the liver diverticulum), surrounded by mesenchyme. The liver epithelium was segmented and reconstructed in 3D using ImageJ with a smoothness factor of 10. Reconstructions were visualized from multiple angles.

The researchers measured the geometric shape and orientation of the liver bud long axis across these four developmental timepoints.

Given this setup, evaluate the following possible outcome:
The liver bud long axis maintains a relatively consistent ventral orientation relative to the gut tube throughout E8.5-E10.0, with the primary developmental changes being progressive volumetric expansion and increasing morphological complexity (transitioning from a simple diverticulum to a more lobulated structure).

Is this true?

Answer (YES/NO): NO